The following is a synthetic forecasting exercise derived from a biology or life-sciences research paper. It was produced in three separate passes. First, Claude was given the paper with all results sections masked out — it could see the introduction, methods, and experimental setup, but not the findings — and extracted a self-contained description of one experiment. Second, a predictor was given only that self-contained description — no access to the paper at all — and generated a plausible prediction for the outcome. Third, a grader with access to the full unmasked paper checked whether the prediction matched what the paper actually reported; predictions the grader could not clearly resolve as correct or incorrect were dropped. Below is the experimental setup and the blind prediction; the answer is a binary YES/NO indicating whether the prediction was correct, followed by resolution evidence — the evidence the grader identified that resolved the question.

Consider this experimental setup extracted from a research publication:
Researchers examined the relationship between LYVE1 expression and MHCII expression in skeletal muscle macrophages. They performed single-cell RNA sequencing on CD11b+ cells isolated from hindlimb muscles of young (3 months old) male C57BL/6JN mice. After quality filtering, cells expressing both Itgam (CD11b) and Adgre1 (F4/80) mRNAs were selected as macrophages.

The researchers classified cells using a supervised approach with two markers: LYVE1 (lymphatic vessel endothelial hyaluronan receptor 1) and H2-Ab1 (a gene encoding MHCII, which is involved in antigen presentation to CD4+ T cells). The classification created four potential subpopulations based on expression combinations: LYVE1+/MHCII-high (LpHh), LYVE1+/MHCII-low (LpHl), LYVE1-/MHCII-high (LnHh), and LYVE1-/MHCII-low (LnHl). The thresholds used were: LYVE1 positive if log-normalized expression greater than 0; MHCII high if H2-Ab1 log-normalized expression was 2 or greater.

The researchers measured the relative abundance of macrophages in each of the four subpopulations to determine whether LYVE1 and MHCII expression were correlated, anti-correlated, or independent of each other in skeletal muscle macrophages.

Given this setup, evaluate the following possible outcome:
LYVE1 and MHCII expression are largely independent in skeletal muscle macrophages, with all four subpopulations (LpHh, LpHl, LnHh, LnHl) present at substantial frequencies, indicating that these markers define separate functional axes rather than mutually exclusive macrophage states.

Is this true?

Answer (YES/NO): YES